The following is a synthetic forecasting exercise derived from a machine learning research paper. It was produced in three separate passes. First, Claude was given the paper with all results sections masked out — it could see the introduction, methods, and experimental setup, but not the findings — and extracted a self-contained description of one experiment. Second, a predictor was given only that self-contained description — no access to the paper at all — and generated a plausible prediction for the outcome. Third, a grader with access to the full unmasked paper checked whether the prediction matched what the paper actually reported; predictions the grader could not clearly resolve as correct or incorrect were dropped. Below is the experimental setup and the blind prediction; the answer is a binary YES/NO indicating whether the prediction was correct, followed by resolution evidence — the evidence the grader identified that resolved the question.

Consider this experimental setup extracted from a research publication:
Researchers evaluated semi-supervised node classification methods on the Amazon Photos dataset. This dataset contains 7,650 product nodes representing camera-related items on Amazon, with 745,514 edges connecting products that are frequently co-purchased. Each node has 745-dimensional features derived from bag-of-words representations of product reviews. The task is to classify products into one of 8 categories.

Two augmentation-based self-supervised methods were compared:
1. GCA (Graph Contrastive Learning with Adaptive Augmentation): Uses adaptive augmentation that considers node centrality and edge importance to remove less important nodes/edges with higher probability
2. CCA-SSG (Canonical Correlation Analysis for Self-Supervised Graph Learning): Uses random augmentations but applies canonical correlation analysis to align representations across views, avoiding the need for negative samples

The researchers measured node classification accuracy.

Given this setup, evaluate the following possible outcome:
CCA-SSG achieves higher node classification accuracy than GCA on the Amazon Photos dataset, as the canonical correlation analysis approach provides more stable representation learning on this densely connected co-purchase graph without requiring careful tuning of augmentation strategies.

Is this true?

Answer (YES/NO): YES